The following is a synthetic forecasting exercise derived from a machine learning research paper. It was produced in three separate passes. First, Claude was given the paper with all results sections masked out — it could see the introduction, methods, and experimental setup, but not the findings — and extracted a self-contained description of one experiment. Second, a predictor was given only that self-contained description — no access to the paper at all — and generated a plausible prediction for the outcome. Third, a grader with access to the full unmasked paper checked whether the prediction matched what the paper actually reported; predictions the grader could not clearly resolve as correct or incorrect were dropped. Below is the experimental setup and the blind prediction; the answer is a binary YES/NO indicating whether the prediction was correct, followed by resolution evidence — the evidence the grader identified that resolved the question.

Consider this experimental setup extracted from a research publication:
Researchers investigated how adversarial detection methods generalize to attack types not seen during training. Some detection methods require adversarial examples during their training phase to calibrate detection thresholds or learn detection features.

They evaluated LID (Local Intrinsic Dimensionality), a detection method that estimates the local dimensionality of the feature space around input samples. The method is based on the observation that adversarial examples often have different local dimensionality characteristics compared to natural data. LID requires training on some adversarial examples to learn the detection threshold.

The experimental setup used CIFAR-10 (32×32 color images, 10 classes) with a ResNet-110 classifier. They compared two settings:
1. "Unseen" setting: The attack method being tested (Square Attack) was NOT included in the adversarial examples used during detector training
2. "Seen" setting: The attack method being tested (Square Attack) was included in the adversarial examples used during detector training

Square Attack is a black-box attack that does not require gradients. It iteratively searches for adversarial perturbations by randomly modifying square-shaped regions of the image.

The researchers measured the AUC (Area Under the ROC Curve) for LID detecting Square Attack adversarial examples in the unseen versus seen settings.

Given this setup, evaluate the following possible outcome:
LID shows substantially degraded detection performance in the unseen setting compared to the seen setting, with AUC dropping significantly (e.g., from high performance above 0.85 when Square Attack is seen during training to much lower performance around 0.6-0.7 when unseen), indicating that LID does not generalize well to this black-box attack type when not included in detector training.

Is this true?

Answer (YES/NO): YES